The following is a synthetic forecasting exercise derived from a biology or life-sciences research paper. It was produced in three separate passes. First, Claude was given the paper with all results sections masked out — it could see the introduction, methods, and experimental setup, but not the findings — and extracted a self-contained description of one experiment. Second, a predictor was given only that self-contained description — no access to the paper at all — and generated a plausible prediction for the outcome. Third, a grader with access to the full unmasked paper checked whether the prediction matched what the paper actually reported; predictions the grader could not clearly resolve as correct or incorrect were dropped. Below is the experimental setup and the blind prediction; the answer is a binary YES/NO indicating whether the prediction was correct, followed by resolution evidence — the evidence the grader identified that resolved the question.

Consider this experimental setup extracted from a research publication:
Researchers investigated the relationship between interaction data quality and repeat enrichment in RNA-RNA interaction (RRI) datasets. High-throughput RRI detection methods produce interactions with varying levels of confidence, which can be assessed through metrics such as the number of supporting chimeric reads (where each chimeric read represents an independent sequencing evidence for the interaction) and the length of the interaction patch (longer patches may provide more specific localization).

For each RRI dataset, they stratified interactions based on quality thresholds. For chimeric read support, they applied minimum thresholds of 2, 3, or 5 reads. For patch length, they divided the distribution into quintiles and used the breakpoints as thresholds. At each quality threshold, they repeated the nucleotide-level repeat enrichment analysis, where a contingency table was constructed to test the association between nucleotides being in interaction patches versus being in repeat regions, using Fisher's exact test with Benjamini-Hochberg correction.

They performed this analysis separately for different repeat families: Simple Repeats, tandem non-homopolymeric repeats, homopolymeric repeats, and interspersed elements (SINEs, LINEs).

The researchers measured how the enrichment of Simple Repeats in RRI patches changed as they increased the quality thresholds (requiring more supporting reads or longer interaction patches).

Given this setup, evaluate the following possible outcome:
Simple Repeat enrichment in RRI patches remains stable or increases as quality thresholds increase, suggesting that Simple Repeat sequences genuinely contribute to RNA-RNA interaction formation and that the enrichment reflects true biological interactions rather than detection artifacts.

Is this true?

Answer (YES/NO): YES